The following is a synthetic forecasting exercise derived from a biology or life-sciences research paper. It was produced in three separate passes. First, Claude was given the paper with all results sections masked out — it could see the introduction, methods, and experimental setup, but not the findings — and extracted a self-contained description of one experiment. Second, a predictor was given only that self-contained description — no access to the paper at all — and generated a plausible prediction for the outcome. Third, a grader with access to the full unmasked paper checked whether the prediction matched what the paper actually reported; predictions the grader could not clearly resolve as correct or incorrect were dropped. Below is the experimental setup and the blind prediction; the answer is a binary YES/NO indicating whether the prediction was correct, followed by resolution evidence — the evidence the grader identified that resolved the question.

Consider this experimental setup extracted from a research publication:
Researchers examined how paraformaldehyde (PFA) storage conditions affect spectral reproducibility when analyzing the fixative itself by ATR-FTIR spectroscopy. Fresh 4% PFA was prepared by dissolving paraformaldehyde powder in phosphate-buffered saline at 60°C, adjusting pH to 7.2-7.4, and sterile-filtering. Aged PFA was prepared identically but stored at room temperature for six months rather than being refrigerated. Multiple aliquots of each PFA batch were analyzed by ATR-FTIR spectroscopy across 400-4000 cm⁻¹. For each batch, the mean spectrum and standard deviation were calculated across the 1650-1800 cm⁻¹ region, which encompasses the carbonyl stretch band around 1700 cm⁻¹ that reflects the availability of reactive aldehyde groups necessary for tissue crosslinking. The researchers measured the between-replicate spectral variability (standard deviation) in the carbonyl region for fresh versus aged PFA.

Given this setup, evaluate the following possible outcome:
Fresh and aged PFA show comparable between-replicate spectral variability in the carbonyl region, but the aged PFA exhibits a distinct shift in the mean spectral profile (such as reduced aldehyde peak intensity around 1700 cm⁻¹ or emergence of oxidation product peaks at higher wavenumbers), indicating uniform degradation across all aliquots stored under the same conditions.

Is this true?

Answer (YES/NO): NO